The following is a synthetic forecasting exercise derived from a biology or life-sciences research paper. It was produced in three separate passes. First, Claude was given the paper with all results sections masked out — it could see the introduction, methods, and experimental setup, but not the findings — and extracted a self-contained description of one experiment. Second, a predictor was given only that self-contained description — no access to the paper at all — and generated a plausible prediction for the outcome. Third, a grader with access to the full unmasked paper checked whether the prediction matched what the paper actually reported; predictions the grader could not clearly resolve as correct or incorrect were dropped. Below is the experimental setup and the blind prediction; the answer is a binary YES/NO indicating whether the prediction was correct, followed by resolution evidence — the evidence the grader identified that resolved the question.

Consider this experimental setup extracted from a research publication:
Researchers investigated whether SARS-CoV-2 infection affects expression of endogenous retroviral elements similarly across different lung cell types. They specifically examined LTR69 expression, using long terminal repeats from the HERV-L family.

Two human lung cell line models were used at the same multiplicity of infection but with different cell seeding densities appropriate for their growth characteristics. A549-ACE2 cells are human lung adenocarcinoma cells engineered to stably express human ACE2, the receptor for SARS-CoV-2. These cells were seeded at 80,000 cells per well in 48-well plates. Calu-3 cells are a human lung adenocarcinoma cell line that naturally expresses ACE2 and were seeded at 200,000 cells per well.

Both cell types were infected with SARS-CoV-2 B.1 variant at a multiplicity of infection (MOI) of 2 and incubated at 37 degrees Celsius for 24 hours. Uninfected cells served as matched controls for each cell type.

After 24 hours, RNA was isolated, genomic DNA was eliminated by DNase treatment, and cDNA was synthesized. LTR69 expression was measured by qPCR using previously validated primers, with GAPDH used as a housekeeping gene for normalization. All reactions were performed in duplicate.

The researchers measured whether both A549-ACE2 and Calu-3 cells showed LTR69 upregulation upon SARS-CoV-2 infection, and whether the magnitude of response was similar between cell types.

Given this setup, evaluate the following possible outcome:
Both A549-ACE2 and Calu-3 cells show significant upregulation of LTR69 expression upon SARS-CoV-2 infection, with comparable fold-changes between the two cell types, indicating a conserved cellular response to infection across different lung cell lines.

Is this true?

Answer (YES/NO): NO